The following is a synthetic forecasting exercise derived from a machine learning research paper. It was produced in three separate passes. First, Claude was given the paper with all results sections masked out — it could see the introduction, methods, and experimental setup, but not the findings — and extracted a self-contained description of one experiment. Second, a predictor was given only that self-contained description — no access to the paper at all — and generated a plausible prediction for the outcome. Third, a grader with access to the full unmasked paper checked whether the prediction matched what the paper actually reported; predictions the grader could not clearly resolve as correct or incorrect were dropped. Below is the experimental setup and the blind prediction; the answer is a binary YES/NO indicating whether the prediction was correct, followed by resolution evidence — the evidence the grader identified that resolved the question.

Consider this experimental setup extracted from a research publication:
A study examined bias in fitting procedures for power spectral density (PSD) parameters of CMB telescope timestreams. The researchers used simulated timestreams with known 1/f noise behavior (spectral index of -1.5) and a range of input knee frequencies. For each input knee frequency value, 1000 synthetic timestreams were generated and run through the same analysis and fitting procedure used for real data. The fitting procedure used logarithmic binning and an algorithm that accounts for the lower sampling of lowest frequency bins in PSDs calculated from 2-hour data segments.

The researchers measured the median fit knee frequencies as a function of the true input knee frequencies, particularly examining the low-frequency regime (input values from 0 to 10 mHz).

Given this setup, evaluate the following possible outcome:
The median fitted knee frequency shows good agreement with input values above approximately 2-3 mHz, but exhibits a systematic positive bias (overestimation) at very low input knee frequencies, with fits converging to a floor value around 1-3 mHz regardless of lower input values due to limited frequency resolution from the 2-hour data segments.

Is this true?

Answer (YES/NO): YES